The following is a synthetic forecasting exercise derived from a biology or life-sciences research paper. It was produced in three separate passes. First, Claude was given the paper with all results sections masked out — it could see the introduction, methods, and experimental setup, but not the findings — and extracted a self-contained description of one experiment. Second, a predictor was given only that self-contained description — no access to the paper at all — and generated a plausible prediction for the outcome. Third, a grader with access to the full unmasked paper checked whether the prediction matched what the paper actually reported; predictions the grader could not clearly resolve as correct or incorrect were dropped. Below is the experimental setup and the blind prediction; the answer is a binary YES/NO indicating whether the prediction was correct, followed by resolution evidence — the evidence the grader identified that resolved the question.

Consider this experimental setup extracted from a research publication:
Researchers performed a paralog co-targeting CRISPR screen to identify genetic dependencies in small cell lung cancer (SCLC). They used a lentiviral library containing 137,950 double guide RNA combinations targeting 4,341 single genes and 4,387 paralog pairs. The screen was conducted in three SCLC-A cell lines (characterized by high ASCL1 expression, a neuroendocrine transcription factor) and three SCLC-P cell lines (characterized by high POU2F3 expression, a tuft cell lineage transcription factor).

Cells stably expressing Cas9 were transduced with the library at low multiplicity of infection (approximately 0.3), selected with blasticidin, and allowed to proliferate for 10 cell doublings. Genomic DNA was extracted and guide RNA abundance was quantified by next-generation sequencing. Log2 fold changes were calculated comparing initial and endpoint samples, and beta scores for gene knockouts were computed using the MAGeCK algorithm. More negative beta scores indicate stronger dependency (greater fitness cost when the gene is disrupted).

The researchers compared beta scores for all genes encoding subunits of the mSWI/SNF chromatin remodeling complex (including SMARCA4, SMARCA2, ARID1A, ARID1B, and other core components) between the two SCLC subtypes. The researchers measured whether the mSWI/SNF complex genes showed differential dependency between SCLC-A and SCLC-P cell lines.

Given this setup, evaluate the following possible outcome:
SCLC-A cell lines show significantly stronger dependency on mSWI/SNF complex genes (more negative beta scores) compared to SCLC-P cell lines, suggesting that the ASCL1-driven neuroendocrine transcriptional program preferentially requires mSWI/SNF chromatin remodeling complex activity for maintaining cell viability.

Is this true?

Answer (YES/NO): NO